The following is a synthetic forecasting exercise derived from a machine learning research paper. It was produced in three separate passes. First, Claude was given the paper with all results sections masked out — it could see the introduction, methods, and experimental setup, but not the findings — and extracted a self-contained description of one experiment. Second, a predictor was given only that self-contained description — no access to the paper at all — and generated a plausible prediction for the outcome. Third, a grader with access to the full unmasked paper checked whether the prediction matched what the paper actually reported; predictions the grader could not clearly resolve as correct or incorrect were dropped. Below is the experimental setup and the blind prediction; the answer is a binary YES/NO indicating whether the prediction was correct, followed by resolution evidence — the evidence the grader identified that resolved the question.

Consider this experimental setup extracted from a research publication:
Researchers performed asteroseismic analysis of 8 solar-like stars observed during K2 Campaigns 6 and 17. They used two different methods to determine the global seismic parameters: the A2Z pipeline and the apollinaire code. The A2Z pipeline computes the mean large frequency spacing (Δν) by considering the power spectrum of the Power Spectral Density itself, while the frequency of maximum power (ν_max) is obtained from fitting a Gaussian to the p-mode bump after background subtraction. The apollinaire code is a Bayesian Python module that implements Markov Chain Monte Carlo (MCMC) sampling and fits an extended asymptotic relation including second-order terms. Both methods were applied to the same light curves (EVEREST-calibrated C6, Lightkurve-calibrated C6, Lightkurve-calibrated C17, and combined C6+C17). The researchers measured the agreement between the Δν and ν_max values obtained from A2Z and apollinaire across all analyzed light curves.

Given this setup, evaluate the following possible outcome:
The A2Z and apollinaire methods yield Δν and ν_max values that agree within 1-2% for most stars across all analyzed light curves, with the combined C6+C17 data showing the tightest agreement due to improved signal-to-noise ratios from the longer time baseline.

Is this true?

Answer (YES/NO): NO